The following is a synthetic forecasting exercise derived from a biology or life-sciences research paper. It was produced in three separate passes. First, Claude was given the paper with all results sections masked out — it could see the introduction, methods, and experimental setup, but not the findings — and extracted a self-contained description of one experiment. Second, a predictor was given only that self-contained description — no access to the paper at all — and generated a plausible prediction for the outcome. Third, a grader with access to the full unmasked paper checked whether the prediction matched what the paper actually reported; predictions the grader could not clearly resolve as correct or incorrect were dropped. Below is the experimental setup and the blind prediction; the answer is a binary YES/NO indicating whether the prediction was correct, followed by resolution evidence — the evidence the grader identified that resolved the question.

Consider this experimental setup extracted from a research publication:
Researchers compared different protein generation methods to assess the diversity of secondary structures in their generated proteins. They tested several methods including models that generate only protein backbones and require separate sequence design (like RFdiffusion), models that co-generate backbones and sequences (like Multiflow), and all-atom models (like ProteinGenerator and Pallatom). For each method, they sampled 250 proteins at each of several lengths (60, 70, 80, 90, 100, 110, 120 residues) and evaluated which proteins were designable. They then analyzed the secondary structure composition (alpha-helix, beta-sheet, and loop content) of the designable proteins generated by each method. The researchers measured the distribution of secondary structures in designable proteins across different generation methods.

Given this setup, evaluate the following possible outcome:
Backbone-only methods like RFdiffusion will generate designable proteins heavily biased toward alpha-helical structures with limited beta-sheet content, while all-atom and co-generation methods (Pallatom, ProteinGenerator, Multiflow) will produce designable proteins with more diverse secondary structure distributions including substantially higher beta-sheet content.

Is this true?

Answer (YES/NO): NO